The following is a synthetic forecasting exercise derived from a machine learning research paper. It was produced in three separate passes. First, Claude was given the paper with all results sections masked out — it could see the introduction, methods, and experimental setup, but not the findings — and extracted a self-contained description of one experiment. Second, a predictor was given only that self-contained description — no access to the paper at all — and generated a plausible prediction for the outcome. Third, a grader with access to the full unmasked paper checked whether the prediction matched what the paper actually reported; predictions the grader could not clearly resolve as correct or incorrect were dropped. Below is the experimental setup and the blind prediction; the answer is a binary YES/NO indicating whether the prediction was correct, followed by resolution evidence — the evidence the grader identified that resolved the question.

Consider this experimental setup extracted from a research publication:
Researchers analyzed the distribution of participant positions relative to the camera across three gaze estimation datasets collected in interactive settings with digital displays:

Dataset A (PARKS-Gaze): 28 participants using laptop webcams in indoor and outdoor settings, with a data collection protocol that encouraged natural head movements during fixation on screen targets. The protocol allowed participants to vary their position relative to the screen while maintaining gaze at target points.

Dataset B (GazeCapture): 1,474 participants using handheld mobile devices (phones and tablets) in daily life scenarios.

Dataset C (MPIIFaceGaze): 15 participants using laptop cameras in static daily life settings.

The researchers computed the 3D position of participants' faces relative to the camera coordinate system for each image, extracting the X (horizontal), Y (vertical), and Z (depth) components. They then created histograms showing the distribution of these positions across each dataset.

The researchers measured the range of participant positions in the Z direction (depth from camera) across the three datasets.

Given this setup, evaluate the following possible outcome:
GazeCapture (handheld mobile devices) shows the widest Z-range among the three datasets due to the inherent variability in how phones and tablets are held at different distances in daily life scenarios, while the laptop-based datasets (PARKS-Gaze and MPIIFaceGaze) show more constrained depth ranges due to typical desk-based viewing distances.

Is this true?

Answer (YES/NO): NO